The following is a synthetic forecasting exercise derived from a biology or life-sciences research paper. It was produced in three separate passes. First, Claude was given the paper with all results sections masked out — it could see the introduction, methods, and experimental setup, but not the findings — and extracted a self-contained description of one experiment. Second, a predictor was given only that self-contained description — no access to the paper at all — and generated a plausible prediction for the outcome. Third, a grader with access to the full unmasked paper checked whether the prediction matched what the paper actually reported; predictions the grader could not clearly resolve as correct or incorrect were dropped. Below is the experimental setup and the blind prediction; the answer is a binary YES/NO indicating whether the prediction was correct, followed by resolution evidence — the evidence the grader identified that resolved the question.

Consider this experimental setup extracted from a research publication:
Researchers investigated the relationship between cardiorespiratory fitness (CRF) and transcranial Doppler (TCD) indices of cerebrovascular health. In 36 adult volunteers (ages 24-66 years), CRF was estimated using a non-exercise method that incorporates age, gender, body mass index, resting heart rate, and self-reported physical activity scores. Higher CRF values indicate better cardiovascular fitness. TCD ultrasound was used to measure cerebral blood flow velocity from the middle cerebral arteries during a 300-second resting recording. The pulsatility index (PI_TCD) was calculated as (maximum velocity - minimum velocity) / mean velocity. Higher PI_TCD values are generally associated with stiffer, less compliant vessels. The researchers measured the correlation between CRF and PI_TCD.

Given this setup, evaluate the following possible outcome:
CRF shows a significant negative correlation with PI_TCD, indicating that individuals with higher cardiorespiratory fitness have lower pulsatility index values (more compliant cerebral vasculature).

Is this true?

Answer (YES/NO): NO